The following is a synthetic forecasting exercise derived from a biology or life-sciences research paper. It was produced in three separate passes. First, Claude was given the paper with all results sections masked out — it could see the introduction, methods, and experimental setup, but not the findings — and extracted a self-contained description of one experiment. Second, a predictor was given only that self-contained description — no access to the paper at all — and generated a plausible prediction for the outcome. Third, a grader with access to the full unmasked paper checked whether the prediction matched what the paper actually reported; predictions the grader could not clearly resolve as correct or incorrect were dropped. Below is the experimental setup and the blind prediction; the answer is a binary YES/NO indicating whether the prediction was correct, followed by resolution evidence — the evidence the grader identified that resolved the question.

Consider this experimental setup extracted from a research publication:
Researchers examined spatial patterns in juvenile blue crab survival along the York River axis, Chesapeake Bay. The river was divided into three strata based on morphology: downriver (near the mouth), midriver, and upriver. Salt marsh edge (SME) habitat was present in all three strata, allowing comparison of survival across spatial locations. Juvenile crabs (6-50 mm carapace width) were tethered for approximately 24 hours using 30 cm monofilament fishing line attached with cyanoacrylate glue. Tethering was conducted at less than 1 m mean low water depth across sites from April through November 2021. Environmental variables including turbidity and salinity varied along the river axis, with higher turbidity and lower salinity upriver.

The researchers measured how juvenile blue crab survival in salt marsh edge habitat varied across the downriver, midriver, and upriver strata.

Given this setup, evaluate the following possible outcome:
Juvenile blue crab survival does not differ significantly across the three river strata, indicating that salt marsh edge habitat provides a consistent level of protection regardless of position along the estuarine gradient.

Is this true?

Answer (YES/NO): NO